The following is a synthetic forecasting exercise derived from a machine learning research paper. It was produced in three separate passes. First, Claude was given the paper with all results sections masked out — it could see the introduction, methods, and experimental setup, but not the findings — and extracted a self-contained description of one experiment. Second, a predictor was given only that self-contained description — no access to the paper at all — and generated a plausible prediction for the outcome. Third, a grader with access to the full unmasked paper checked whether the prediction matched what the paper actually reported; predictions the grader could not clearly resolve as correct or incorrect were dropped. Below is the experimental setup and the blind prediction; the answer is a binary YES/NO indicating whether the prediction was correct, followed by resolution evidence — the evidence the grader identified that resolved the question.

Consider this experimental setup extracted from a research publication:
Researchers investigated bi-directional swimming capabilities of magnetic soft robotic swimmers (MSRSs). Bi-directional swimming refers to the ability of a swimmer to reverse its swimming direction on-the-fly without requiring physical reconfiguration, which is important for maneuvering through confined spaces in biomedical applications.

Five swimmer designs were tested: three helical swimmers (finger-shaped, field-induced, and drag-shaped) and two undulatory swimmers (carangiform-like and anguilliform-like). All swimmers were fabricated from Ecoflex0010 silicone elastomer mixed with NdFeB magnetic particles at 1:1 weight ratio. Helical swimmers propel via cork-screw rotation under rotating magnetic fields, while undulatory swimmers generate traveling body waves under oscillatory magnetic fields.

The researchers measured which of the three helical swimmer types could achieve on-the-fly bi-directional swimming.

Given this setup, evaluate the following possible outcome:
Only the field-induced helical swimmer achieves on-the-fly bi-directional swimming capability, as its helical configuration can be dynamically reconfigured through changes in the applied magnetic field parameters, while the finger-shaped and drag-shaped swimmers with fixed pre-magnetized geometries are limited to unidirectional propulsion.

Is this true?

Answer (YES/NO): YES